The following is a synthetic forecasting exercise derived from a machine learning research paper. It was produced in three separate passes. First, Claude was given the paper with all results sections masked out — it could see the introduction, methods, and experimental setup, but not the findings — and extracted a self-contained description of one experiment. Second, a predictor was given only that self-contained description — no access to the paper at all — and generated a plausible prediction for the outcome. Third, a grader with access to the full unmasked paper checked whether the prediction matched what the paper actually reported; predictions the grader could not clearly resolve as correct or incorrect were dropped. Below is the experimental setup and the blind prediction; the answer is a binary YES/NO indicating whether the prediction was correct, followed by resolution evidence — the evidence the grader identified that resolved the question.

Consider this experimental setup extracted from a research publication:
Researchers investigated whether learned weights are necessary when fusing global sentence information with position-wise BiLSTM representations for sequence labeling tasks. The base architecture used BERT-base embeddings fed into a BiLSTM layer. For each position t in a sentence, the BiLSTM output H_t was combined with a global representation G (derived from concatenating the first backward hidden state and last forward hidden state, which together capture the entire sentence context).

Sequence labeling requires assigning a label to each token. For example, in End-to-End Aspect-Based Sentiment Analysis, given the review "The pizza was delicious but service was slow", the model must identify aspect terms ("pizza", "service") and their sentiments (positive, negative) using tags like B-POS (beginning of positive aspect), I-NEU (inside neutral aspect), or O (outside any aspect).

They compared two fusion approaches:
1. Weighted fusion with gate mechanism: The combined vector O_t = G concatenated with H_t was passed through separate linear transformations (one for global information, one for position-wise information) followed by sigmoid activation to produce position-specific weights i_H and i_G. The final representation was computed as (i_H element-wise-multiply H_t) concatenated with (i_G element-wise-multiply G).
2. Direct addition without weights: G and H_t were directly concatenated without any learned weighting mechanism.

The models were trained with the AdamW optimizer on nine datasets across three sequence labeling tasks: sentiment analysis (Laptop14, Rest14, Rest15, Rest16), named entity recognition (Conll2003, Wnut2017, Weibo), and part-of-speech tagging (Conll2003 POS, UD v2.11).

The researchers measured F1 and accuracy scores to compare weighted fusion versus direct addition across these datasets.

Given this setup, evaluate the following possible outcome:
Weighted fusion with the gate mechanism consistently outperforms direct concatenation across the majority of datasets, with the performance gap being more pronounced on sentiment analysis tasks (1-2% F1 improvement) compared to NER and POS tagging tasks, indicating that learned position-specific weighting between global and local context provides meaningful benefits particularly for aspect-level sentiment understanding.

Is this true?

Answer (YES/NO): NO